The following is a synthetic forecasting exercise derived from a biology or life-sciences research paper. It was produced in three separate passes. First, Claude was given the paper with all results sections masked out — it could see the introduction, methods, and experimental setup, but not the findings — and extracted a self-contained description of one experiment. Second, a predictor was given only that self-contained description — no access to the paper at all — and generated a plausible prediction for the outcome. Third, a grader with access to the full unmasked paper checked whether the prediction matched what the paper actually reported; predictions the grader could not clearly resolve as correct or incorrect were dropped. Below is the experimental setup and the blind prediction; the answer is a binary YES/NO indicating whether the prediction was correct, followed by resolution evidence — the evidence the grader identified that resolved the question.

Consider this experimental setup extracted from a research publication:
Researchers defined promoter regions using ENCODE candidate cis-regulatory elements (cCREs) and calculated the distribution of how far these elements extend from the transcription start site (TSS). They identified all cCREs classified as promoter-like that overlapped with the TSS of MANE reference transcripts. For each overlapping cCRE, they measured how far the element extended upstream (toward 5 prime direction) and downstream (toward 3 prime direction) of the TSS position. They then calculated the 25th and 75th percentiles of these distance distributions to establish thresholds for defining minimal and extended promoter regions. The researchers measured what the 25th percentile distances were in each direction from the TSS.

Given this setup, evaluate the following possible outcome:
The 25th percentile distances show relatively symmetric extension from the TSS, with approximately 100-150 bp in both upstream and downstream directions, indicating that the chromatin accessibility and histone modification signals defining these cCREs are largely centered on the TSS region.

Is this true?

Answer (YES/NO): NO